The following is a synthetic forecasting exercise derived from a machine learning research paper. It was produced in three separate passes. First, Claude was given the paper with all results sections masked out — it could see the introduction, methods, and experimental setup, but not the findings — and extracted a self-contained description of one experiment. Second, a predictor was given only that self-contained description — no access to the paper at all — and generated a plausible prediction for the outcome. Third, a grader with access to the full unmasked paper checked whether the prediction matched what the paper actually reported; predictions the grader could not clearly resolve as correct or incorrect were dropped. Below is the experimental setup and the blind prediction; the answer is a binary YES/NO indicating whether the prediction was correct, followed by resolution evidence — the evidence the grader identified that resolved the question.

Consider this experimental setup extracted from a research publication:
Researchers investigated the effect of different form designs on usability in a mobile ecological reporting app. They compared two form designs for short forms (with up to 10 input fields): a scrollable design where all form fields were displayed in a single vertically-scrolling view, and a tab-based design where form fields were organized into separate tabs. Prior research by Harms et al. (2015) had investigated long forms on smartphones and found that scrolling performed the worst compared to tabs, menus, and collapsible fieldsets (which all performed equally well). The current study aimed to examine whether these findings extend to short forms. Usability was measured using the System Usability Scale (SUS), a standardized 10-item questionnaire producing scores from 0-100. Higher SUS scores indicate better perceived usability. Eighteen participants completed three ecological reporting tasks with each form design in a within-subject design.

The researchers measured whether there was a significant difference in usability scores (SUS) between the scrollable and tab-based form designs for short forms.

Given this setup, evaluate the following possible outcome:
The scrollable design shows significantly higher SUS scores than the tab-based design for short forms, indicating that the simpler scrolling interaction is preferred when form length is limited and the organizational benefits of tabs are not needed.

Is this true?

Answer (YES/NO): NO